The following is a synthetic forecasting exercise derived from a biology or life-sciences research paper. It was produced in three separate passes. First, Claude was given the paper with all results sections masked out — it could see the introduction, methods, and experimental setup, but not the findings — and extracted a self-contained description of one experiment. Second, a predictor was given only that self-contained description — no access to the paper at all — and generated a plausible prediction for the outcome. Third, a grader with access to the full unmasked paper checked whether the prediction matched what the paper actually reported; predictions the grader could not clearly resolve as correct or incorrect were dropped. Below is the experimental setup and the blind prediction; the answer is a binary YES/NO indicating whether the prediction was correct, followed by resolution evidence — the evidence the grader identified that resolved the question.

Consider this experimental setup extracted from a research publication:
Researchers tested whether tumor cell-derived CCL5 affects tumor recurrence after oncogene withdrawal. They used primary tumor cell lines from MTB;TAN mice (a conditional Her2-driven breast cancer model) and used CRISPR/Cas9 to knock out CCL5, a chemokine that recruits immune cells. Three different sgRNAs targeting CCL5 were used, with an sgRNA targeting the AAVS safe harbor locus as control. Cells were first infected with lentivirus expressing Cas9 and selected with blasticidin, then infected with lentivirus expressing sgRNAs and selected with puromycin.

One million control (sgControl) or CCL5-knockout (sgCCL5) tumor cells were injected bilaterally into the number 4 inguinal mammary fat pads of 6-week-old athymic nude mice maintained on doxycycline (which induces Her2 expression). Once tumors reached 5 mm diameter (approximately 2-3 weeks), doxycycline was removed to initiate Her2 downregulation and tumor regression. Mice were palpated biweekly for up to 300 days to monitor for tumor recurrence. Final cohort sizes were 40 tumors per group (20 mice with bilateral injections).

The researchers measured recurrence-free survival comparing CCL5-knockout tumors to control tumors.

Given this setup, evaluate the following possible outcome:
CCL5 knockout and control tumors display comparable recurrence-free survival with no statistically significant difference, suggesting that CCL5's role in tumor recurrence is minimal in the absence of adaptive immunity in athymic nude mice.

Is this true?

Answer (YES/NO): NO